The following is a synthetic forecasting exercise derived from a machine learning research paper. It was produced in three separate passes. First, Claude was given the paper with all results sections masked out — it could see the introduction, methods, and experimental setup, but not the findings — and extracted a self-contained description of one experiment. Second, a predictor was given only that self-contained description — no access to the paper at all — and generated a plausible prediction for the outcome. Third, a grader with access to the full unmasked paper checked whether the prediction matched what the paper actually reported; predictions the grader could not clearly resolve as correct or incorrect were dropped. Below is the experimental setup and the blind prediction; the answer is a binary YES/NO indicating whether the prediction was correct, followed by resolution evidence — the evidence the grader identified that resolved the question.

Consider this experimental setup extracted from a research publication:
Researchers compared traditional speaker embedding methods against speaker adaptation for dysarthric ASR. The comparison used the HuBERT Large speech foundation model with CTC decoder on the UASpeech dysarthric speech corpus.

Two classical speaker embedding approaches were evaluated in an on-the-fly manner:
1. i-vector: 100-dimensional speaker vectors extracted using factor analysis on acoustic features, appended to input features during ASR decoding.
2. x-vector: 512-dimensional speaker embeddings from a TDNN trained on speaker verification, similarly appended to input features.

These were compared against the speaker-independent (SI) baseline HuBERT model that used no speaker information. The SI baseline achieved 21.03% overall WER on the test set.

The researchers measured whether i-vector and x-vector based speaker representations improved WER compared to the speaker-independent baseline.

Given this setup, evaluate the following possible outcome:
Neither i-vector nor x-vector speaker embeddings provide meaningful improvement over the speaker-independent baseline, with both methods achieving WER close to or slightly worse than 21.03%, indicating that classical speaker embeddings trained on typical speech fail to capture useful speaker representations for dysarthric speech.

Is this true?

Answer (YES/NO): NO